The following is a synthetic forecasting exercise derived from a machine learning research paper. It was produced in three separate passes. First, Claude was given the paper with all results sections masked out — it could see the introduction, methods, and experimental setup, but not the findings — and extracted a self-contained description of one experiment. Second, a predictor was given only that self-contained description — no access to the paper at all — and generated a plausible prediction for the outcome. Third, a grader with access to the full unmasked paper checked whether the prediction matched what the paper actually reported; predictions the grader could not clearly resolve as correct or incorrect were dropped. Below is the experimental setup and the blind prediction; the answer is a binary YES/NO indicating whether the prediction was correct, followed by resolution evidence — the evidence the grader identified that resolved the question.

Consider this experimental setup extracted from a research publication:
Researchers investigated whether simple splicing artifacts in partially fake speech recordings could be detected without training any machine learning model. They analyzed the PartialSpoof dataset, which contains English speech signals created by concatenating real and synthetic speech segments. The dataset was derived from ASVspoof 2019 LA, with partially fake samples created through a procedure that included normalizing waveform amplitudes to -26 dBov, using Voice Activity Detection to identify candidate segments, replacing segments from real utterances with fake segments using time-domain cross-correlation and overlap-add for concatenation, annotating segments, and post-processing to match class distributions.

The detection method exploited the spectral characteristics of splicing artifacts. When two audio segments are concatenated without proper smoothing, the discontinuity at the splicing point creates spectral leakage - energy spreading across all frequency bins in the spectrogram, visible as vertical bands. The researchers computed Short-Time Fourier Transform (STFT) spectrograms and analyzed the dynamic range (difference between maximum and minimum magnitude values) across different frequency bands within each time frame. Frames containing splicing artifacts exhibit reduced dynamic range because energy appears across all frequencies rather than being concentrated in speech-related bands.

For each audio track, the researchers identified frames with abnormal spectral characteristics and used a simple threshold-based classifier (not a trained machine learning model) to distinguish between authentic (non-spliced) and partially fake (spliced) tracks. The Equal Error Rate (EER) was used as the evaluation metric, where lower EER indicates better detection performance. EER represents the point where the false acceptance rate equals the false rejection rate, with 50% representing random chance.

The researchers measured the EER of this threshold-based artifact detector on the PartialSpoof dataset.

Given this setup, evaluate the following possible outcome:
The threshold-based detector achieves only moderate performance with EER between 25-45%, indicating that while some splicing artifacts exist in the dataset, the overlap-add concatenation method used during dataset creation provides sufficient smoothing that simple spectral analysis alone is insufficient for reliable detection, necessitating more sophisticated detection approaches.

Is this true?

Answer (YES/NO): NO